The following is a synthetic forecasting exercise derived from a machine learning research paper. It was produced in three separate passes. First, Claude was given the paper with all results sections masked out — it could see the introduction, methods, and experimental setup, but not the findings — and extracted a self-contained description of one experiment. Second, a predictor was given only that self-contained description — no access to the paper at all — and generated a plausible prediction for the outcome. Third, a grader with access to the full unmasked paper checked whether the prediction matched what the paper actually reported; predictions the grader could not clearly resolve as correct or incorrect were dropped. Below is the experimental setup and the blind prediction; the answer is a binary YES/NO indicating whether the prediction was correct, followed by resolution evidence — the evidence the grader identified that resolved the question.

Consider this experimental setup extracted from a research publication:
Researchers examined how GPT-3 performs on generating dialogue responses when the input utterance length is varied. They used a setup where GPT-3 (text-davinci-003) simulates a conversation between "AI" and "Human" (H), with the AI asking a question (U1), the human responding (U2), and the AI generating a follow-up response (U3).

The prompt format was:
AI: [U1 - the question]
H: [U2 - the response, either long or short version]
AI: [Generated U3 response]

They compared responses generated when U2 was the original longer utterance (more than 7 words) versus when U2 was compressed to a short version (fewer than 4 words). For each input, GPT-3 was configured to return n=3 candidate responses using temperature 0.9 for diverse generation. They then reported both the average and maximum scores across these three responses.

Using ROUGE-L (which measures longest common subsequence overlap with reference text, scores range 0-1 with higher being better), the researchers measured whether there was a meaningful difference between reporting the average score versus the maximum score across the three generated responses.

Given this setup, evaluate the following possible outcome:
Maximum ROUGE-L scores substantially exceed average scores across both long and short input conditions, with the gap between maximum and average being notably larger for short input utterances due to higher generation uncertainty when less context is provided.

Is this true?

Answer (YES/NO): NO